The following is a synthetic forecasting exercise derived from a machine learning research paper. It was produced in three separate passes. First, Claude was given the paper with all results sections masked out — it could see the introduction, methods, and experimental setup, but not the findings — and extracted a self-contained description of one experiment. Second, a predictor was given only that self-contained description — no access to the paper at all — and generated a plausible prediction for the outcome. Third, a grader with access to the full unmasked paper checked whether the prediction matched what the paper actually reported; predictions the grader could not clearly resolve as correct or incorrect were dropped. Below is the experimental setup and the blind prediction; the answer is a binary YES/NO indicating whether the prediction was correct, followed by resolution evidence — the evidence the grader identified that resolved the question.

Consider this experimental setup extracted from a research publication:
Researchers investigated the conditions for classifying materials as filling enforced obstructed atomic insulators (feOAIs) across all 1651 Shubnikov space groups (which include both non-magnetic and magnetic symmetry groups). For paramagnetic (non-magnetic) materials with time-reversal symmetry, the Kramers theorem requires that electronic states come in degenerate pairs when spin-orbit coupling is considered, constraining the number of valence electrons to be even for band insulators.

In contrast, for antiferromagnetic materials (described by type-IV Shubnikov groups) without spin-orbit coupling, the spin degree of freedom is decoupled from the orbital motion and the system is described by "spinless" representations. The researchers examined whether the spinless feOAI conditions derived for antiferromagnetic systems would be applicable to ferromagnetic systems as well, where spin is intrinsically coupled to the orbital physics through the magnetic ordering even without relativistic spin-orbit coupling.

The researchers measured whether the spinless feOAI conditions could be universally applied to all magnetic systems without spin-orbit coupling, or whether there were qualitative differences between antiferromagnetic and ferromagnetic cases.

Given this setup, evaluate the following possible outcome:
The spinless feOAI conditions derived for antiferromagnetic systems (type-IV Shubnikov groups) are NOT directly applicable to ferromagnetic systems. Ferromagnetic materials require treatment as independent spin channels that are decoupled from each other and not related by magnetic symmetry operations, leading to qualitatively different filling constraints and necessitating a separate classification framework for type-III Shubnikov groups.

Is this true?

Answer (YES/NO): YES